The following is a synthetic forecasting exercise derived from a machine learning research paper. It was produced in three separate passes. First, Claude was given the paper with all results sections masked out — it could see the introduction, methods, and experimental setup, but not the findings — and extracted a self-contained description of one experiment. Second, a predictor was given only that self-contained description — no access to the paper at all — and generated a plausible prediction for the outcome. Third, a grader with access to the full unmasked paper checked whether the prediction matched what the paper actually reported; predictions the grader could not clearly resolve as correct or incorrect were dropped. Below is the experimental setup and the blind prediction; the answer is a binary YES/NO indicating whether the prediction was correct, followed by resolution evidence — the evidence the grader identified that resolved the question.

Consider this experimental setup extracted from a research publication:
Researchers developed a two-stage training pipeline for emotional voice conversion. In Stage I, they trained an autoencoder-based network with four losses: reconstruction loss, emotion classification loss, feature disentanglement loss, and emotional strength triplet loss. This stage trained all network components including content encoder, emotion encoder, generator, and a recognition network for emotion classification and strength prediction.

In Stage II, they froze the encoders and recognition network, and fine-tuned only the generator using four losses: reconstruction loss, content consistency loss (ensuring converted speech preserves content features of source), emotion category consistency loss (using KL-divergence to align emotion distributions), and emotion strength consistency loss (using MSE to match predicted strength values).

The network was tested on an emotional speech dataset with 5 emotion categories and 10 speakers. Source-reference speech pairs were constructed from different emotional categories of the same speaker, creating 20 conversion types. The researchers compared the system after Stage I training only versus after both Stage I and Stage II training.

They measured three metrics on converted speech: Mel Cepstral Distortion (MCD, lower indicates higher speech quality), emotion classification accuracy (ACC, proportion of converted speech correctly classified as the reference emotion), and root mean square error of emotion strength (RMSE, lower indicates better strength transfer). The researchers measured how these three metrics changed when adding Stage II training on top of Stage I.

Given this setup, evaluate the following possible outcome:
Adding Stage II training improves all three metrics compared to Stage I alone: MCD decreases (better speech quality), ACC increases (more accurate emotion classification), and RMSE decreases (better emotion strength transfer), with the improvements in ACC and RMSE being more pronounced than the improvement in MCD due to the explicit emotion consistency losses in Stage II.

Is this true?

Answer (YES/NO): NO